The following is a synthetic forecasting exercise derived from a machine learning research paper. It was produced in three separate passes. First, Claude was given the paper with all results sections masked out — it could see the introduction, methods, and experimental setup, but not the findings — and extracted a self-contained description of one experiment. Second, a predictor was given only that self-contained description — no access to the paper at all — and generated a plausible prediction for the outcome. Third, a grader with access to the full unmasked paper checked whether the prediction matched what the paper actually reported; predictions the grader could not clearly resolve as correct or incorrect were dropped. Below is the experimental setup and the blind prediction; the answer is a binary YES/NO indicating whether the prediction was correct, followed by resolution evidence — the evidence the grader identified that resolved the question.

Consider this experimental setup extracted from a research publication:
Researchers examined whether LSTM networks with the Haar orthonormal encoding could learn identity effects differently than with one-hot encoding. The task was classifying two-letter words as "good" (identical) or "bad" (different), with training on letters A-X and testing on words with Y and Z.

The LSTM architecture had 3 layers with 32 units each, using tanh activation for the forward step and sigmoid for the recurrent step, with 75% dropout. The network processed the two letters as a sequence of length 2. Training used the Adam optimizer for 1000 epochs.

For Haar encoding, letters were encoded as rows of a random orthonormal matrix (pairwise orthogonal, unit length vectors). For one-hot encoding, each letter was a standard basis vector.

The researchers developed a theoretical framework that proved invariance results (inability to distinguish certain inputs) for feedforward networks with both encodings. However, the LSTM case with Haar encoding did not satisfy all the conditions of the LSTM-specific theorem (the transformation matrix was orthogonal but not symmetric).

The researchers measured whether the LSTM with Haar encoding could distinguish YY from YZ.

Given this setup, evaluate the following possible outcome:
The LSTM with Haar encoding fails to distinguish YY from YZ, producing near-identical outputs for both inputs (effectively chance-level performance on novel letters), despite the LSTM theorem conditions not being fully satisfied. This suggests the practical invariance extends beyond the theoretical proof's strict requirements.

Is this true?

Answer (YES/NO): YES